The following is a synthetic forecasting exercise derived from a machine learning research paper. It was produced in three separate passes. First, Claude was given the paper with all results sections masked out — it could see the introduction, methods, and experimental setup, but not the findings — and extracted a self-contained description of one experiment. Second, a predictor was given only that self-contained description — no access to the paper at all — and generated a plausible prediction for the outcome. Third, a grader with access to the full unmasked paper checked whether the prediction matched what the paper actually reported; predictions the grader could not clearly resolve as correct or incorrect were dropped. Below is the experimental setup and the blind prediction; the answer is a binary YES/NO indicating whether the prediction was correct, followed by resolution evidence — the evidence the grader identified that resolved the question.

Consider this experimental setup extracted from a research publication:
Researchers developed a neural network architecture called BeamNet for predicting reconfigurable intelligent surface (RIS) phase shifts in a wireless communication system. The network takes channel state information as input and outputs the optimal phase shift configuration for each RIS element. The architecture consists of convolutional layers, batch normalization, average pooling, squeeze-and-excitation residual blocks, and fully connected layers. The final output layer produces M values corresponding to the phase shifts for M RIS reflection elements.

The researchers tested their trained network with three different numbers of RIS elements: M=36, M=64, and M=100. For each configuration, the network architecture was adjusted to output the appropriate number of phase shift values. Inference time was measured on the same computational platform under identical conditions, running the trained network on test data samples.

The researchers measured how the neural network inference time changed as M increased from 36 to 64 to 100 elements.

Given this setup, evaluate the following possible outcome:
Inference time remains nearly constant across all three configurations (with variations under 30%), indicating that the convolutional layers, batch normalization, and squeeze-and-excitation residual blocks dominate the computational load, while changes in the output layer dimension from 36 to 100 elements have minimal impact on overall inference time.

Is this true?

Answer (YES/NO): YES